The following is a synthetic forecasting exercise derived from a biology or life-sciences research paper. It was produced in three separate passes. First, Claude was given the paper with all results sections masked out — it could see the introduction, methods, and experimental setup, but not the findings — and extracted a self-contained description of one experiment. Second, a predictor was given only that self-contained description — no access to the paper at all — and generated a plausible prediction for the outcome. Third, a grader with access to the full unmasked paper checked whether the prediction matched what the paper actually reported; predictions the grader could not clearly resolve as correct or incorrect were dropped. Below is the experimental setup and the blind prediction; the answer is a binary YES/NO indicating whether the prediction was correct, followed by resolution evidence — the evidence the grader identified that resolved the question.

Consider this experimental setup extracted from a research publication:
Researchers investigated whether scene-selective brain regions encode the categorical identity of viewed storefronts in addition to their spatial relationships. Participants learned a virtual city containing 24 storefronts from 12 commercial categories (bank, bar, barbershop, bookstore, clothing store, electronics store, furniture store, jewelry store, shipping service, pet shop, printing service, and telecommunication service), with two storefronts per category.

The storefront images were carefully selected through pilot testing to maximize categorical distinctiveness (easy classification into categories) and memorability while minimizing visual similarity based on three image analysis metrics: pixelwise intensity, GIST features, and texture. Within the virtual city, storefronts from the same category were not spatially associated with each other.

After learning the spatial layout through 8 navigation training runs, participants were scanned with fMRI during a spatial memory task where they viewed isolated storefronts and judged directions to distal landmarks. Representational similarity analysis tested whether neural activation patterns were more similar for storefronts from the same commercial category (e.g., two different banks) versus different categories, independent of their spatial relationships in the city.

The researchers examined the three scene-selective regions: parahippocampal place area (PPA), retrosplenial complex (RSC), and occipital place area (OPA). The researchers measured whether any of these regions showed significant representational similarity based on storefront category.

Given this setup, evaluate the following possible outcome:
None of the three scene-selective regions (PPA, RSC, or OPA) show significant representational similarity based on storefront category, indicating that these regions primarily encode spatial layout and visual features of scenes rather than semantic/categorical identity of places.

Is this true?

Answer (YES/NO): NO